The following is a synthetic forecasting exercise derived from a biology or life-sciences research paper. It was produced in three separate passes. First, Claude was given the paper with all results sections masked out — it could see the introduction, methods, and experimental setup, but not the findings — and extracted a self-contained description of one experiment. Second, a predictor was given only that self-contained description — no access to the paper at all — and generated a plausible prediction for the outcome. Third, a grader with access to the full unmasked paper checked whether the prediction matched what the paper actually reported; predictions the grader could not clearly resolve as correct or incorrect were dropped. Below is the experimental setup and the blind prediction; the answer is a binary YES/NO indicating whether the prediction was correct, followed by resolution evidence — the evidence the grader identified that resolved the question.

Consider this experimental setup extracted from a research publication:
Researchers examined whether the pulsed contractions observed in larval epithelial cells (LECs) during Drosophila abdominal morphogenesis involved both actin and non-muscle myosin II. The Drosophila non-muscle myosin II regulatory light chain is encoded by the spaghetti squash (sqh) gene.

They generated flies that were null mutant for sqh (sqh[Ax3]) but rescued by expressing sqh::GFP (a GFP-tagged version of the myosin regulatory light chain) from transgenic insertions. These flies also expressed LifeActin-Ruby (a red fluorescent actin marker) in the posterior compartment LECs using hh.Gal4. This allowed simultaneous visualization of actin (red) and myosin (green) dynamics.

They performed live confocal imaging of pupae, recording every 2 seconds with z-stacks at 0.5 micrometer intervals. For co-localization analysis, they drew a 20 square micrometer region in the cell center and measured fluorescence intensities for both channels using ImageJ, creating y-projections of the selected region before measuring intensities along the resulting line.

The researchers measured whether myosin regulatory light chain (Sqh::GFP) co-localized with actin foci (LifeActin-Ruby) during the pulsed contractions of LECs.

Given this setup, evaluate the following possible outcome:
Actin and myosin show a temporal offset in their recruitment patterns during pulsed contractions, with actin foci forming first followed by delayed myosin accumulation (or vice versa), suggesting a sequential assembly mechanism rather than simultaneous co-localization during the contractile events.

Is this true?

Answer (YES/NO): NO